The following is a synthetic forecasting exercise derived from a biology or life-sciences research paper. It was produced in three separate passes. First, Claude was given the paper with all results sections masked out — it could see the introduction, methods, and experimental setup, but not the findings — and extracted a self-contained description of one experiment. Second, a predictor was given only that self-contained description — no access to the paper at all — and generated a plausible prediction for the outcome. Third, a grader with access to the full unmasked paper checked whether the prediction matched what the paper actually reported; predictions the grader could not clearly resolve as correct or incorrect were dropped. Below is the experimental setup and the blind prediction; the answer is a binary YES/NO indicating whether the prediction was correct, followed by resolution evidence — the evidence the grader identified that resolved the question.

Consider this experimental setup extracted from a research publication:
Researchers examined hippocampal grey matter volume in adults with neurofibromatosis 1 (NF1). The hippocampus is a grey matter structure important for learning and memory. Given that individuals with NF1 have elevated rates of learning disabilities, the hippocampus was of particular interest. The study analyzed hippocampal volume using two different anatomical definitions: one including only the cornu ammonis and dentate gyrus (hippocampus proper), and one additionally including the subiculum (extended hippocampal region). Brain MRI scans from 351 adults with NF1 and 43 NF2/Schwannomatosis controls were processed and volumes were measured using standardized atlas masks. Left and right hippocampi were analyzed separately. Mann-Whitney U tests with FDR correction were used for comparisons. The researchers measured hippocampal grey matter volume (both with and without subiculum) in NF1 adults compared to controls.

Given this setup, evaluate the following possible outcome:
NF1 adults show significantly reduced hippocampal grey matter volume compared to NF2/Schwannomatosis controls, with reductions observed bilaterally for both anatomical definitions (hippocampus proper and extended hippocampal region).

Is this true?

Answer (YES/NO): NO